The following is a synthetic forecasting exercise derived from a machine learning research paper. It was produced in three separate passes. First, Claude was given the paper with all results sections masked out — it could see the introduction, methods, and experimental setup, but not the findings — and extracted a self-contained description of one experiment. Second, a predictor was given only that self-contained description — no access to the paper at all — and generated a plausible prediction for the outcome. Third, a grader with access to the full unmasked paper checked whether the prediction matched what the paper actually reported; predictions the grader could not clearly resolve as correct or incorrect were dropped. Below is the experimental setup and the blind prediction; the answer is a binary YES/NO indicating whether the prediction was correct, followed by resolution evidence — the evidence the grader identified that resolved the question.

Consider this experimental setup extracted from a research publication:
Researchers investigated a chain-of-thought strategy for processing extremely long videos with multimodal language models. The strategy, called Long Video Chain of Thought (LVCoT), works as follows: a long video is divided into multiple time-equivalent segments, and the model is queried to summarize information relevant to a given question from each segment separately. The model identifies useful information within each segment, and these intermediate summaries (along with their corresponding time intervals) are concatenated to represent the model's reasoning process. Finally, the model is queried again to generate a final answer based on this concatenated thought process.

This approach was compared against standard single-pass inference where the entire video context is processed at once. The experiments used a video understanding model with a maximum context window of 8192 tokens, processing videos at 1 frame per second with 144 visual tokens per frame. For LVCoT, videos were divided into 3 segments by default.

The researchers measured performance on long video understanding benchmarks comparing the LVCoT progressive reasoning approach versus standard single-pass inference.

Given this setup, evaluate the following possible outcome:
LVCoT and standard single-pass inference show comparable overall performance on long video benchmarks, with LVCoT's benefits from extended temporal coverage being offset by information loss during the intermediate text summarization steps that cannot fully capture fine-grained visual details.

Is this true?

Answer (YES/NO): NO